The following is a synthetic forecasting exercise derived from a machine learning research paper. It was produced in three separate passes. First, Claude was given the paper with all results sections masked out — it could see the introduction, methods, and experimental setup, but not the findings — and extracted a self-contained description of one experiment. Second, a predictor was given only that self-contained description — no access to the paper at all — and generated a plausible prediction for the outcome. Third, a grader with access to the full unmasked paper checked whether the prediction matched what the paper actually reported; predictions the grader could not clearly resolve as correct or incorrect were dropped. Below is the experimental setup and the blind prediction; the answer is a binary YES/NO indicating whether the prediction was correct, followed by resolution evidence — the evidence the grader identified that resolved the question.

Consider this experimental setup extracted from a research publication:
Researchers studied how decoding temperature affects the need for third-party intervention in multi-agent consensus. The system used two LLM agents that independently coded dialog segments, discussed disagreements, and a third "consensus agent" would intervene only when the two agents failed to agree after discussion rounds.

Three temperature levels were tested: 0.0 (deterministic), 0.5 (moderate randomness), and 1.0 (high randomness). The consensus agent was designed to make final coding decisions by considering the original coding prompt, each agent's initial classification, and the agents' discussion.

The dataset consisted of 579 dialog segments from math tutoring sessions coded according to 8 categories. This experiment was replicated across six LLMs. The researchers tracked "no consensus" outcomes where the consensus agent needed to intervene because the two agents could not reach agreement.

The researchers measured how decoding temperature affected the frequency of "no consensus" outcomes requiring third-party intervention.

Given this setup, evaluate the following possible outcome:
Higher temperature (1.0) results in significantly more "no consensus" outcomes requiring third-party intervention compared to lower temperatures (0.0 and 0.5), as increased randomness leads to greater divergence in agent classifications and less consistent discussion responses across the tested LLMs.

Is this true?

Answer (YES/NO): YES